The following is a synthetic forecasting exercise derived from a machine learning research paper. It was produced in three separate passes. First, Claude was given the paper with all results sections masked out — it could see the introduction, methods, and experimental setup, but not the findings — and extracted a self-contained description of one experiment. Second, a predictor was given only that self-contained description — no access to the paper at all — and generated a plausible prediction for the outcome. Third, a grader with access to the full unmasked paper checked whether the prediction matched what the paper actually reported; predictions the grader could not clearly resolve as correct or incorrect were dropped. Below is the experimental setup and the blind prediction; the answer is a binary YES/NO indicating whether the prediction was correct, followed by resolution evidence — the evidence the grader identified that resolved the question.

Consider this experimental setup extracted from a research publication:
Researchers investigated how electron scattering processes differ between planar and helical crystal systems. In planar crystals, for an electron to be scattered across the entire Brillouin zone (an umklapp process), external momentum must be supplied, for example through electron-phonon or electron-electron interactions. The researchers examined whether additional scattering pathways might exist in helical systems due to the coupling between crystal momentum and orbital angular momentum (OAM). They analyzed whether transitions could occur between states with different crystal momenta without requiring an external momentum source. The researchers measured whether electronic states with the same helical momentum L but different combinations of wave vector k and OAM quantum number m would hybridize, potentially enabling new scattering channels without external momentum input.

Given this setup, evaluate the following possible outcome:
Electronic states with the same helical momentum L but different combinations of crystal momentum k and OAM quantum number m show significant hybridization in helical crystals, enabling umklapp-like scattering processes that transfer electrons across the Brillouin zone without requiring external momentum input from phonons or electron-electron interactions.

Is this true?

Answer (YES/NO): YES